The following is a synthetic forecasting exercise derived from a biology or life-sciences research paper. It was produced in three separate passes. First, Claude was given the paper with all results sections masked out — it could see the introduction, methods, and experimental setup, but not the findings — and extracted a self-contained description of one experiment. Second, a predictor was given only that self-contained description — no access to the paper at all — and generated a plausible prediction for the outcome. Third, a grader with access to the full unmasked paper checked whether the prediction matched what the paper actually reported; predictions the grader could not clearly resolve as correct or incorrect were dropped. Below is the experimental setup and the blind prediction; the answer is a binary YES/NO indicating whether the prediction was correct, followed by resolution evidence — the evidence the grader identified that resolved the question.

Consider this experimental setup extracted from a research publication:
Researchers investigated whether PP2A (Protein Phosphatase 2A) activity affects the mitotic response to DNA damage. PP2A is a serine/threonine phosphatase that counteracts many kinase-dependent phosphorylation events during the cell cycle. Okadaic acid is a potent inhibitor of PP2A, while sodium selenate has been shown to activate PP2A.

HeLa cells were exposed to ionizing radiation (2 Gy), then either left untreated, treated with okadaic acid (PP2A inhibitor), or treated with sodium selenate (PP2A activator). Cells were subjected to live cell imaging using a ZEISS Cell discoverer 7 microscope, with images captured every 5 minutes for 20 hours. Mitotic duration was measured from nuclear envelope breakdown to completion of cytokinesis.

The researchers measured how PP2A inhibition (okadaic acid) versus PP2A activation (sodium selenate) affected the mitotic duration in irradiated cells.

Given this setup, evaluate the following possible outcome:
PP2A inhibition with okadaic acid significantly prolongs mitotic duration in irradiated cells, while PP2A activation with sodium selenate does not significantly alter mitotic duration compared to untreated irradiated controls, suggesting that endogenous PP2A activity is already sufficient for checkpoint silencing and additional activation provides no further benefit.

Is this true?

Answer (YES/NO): NO